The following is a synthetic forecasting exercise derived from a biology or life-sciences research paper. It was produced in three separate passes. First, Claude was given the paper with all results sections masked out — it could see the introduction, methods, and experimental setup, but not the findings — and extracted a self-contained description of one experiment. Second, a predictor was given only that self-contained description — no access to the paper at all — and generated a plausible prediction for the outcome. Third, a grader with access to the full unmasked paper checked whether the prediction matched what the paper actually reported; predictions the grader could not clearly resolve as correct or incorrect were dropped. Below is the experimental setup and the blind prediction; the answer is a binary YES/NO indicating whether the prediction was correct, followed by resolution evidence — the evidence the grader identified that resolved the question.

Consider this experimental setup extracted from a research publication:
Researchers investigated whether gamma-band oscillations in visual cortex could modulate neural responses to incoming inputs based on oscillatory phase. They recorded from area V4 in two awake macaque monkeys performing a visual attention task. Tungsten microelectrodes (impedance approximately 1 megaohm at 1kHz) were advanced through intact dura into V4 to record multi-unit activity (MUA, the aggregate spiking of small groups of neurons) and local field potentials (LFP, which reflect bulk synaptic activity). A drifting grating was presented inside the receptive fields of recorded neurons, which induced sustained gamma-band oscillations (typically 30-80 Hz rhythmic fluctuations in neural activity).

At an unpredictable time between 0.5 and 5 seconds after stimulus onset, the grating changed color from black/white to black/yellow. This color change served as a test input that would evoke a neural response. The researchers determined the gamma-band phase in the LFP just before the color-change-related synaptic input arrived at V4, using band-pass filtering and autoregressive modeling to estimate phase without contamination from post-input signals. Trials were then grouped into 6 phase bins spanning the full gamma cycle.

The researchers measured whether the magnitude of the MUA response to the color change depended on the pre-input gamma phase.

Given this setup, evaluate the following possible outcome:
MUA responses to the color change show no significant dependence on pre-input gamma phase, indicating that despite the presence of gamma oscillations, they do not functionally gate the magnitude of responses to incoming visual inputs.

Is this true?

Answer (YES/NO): NO